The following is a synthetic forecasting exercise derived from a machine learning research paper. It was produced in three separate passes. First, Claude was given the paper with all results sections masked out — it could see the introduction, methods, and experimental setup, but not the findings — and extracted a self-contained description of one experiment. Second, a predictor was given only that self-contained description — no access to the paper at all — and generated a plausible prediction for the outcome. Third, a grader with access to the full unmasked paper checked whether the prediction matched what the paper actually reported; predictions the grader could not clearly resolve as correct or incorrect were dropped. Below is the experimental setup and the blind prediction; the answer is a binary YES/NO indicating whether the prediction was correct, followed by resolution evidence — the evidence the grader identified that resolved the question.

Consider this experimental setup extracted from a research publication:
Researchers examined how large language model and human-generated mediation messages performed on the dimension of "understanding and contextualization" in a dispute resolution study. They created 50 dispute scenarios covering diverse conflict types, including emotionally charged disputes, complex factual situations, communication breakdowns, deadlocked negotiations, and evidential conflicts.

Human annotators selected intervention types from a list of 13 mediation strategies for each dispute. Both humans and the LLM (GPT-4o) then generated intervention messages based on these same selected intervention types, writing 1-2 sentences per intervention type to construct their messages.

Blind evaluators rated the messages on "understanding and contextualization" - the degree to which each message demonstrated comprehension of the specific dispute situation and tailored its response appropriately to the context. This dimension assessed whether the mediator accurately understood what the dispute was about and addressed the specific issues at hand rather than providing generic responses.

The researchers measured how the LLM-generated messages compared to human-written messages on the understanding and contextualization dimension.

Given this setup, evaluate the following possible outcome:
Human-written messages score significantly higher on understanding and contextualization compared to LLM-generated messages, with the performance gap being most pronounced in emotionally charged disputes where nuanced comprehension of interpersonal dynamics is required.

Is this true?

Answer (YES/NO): NO